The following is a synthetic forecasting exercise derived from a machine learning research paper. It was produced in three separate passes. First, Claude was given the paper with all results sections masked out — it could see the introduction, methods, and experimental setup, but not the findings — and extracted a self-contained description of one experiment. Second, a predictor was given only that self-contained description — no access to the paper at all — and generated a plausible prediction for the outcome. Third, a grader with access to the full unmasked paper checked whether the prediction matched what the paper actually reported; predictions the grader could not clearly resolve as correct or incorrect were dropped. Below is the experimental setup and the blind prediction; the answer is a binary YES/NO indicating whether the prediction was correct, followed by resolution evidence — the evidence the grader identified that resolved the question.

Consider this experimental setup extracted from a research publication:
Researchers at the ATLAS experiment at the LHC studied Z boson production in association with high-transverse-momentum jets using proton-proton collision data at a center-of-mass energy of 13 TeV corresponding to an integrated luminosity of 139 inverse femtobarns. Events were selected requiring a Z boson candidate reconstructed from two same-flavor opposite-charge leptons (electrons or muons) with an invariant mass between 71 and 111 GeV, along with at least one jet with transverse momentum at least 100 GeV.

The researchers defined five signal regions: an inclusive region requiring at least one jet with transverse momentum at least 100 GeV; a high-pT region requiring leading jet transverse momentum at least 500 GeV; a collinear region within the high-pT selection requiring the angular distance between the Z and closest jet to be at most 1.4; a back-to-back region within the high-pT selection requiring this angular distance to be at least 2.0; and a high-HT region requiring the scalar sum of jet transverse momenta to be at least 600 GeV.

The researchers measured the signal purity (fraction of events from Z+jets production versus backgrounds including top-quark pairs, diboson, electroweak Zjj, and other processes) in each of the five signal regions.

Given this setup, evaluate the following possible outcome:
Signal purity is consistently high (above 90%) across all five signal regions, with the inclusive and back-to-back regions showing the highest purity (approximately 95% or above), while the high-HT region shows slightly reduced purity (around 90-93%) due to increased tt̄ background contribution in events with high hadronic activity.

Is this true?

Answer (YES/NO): NO